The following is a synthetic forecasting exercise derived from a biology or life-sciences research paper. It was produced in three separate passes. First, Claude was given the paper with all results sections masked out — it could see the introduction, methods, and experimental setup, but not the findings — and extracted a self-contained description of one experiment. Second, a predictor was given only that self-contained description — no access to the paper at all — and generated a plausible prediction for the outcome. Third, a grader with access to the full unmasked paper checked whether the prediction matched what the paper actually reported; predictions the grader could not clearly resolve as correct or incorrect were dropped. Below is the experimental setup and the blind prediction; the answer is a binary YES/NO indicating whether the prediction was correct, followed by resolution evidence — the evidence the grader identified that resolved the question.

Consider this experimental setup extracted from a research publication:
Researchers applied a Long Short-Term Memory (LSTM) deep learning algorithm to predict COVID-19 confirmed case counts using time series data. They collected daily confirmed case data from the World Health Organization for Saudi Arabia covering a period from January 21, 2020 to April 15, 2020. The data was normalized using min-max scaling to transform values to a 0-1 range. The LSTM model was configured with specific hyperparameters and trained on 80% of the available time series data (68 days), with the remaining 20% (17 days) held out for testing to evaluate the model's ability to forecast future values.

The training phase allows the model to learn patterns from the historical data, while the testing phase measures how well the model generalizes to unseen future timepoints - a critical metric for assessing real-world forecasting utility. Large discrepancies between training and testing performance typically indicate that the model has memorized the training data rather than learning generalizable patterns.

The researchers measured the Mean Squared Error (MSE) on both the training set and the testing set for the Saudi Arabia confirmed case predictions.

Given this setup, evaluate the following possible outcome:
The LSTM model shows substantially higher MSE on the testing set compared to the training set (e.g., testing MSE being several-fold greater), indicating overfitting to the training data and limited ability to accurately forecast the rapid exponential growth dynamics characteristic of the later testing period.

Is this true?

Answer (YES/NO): YES